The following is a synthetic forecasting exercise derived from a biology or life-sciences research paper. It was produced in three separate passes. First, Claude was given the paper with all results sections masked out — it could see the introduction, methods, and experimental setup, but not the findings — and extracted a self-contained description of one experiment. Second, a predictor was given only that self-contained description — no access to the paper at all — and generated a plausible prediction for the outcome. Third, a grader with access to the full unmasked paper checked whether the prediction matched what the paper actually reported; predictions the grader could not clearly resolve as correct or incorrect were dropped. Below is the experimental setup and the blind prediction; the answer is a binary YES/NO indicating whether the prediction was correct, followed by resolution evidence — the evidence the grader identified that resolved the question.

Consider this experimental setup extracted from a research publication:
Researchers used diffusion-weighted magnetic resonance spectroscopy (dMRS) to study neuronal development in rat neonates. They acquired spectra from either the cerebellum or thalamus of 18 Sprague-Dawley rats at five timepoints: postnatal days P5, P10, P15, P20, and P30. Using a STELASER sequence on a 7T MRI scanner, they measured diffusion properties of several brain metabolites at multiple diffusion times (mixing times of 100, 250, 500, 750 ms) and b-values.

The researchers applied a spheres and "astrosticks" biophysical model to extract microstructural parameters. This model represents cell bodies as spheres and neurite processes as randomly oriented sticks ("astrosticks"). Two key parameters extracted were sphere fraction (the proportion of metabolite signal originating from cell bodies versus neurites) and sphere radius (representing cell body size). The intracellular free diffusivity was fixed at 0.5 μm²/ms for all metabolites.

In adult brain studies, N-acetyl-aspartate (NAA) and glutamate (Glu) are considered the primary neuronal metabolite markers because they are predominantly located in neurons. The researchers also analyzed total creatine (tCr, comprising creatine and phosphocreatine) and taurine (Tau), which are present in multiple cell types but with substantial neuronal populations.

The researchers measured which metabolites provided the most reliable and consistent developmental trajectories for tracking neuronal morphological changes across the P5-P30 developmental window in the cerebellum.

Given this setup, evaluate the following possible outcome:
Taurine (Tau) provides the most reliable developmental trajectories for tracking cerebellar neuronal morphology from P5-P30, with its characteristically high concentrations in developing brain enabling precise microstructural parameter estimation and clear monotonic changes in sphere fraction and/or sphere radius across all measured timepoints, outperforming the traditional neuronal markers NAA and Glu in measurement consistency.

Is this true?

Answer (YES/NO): YES